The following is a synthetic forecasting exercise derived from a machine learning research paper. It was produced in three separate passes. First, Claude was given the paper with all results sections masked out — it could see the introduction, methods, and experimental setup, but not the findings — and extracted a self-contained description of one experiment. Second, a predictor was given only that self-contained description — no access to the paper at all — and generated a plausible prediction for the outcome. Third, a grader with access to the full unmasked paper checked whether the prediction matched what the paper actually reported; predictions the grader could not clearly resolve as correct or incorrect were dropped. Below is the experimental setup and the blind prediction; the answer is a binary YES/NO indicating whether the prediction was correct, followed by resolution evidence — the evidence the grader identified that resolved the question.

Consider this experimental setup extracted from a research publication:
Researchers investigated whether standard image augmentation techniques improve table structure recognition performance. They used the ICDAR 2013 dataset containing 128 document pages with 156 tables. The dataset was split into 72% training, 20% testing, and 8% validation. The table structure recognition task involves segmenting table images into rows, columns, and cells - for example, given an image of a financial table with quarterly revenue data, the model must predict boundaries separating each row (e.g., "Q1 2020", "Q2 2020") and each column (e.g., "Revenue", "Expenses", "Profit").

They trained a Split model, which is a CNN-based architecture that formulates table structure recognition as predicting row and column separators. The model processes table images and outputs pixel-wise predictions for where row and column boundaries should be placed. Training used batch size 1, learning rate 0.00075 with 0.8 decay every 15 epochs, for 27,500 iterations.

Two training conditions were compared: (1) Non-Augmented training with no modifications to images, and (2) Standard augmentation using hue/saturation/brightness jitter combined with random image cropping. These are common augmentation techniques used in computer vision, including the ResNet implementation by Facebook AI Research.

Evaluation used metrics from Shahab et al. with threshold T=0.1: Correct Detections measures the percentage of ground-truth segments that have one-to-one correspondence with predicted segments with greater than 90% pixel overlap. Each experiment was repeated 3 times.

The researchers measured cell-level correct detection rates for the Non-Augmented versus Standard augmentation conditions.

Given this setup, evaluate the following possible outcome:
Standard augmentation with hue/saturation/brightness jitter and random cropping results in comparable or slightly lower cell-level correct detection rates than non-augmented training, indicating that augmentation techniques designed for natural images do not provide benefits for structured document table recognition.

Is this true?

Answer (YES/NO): NO